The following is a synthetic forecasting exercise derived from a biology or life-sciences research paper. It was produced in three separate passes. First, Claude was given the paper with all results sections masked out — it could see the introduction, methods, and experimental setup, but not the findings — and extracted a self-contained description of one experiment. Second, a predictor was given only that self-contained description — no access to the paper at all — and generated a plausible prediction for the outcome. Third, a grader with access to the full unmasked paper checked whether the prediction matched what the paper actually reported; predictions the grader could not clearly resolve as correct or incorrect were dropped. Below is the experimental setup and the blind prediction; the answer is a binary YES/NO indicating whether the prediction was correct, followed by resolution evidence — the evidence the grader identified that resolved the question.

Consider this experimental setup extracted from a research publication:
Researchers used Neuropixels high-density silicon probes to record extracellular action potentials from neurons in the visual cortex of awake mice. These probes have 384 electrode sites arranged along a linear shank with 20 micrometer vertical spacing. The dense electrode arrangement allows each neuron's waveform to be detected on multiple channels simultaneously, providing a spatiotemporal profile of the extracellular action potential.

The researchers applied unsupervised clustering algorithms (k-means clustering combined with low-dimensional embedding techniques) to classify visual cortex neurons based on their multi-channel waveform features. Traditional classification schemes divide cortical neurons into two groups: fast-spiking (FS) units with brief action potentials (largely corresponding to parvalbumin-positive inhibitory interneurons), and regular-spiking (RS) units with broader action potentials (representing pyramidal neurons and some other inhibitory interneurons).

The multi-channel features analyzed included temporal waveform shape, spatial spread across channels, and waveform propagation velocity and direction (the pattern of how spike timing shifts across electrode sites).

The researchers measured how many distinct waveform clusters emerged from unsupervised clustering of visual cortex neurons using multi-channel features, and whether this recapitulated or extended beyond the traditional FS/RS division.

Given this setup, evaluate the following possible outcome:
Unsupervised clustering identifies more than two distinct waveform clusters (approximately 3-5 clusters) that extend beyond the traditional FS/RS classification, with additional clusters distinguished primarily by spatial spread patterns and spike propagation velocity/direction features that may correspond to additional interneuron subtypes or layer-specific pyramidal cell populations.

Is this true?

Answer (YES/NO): YES